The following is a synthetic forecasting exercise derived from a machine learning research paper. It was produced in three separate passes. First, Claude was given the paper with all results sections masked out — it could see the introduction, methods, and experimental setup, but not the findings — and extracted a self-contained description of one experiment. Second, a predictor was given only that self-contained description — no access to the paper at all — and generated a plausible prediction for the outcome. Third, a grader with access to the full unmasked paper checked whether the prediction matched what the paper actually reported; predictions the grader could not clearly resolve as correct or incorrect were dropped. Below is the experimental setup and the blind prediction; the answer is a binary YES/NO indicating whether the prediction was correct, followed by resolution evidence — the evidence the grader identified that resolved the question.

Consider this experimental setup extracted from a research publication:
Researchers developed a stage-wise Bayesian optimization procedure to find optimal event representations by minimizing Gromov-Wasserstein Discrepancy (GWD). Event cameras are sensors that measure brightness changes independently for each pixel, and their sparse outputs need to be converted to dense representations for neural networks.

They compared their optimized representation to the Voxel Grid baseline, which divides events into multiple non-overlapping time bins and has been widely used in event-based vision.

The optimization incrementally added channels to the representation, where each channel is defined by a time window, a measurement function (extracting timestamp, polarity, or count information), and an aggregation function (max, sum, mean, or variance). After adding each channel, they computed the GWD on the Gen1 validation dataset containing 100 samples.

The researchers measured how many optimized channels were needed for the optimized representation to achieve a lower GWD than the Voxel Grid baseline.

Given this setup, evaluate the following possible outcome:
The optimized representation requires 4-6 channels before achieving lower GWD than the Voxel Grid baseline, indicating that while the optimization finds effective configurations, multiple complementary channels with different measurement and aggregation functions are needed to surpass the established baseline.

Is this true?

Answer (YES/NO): NO